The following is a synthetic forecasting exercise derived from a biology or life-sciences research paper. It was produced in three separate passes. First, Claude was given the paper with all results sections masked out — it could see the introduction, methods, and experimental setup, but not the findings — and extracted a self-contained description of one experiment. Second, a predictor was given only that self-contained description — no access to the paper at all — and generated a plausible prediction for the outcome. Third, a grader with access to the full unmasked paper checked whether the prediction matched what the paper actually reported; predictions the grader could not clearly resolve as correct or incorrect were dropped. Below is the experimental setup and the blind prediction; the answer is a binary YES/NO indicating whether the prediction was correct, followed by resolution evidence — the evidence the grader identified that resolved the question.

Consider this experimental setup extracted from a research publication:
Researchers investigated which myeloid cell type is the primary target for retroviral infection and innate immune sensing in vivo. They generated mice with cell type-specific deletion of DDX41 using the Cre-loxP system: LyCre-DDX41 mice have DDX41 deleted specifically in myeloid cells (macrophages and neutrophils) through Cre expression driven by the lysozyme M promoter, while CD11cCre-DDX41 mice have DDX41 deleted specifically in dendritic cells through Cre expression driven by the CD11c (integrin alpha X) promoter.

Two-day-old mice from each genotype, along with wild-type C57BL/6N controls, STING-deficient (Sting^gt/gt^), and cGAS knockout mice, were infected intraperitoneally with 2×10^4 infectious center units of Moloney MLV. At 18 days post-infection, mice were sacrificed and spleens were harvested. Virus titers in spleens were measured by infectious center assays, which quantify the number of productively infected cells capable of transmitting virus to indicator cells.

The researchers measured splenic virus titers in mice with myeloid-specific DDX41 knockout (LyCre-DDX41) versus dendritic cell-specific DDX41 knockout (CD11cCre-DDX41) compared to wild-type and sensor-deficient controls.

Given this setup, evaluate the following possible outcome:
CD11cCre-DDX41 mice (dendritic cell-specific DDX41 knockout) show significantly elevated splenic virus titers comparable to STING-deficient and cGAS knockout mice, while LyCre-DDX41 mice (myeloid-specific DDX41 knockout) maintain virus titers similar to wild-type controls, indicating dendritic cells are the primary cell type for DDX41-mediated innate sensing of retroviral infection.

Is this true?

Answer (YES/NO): NO